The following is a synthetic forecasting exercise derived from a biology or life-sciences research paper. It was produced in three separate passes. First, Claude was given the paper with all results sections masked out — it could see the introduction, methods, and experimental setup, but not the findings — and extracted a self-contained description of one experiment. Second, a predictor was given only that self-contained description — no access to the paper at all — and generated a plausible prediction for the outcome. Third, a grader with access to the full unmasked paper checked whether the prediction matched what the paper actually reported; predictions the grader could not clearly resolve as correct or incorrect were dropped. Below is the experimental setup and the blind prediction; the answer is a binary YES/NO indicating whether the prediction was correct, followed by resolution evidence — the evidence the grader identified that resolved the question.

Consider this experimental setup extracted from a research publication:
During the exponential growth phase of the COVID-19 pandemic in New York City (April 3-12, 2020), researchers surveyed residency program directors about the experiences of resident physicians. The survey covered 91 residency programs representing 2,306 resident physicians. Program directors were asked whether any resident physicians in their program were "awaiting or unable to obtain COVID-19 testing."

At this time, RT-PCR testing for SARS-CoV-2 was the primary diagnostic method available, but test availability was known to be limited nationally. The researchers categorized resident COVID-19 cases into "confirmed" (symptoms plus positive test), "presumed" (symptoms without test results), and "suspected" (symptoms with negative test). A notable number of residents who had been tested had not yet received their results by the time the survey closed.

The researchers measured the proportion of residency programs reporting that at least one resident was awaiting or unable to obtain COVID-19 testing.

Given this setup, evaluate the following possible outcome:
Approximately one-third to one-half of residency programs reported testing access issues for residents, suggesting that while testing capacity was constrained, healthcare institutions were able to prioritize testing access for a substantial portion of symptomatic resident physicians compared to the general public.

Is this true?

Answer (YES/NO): NO